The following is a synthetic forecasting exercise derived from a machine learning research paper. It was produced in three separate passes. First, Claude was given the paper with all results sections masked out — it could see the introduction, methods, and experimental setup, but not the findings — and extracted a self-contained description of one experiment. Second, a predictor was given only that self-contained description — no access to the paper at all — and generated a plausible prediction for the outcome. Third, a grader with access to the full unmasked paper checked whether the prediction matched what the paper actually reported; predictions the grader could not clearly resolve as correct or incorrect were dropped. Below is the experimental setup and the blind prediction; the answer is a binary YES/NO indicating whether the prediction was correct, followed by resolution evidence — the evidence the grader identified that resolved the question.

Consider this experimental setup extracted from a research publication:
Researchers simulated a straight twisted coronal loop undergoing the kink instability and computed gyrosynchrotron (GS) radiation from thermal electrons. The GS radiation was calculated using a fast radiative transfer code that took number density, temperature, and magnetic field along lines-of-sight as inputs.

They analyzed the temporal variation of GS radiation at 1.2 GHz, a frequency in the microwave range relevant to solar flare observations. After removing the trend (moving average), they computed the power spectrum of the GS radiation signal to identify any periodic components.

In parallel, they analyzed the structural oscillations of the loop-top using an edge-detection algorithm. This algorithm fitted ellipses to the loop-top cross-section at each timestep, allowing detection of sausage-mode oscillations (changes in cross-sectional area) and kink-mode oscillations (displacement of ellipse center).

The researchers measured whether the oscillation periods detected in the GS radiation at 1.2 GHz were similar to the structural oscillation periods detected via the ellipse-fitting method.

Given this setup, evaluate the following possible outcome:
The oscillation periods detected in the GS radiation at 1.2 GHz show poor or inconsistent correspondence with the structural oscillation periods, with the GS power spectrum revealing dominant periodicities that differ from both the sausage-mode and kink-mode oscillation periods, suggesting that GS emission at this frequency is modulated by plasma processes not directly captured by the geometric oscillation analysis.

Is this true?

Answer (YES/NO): YES